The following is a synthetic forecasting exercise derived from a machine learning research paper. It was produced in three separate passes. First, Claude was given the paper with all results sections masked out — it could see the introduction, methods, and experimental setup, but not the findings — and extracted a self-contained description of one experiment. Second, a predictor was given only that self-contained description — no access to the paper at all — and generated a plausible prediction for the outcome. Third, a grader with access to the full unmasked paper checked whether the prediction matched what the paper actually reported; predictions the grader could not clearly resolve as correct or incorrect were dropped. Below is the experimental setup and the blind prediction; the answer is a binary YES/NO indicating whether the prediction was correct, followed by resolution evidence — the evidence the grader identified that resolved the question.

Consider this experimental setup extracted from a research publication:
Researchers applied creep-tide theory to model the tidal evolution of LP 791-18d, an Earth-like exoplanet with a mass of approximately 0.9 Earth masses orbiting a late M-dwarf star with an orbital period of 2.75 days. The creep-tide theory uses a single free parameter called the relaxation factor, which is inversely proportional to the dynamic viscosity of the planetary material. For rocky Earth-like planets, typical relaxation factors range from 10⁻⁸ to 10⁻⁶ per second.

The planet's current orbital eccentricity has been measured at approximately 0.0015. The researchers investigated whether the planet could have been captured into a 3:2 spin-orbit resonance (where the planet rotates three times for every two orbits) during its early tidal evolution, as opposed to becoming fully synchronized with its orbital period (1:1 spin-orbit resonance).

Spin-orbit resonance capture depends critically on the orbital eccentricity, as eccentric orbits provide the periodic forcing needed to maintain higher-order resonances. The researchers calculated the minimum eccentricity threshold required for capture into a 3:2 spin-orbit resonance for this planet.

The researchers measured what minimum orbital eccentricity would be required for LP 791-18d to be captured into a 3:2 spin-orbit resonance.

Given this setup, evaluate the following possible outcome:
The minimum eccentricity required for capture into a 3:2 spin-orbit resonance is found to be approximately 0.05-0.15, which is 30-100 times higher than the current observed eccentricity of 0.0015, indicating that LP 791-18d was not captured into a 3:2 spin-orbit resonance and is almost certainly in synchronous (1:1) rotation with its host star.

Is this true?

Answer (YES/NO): NO